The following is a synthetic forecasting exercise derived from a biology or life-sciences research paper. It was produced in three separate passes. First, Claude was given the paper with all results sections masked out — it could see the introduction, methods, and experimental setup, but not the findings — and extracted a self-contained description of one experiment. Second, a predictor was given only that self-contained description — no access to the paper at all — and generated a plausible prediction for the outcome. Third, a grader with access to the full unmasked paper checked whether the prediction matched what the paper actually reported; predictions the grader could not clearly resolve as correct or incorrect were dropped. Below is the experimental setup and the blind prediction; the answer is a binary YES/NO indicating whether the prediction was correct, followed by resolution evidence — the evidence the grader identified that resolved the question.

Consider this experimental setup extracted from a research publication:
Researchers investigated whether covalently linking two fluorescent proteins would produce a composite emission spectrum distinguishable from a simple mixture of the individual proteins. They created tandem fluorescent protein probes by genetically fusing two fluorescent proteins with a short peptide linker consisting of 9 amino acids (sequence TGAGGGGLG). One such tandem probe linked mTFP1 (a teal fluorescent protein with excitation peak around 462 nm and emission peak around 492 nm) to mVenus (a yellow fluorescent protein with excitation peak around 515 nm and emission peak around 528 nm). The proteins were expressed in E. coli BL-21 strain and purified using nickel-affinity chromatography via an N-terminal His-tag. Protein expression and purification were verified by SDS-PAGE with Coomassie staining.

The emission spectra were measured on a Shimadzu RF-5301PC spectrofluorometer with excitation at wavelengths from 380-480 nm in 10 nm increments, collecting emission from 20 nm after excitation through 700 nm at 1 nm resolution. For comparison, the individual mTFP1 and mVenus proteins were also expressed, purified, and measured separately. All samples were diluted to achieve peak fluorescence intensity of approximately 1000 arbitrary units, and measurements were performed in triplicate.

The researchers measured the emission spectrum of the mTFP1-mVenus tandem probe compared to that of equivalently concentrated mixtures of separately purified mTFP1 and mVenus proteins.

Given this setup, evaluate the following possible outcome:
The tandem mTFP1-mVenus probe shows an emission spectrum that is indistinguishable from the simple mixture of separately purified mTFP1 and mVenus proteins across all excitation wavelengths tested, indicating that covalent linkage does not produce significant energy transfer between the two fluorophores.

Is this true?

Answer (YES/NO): NO